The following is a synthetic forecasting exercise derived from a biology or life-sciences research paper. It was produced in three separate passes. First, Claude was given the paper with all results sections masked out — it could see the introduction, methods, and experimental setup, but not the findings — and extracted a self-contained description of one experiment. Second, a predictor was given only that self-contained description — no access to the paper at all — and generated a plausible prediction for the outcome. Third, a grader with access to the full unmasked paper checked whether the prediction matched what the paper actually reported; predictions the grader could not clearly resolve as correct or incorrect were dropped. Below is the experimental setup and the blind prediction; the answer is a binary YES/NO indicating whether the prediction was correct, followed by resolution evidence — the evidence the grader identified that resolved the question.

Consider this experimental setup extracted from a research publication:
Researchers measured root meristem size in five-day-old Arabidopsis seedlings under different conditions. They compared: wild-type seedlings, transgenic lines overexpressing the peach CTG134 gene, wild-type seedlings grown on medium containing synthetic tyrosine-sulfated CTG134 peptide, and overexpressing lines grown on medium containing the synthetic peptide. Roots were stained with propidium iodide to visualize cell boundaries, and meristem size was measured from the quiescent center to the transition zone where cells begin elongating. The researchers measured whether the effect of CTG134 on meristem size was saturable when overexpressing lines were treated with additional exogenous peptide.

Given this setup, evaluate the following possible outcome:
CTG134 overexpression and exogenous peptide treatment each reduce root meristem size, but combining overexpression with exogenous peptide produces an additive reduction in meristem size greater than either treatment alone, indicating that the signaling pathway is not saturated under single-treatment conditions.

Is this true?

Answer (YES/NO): NO